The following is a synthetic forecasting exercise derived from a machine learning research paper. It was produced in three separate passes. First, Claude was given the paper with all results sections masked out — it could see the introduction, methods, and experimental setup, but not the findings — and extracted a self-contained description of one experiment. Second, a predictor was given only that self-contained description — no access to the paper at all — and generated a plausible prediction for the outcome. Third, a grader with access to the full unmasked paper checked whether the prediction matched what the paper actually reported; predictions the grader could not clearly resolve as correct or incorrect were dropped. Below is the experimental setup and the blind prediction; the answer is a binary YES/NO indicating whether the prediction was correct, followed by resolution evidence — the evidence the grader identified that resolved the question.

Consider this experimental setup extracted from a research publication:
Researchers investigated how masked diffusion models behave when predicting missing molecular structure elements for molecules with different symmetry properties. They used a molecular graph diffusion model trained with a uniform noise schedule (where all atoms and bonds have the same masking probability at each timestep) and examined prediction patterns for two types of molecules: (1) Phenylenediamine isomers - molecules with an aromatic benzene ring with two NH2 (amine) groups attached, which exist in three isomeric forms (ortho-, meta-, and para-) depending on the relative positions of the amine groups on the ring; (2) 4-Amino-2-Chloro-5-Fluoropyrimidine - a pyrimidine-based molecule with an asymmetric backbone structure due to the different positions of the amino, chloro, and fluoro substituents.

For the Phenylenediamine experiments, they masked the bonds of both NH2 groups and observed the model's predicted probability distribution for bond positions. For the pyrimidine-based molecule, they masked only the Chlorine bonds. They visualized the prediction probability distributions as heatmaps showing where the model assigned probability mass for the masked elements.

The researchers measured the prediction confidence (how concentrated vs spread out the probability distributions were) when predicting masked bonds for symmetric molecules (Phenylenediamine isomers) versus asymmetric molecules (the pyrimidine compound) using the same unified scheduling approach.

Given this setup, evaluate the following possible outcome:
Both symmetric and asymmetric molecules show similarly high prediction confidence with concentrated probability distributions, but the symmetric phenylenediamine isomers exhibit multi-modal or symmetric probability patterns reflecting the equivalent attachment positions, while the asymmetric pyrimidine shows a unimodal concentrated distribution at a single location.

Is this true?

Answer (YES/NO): NO